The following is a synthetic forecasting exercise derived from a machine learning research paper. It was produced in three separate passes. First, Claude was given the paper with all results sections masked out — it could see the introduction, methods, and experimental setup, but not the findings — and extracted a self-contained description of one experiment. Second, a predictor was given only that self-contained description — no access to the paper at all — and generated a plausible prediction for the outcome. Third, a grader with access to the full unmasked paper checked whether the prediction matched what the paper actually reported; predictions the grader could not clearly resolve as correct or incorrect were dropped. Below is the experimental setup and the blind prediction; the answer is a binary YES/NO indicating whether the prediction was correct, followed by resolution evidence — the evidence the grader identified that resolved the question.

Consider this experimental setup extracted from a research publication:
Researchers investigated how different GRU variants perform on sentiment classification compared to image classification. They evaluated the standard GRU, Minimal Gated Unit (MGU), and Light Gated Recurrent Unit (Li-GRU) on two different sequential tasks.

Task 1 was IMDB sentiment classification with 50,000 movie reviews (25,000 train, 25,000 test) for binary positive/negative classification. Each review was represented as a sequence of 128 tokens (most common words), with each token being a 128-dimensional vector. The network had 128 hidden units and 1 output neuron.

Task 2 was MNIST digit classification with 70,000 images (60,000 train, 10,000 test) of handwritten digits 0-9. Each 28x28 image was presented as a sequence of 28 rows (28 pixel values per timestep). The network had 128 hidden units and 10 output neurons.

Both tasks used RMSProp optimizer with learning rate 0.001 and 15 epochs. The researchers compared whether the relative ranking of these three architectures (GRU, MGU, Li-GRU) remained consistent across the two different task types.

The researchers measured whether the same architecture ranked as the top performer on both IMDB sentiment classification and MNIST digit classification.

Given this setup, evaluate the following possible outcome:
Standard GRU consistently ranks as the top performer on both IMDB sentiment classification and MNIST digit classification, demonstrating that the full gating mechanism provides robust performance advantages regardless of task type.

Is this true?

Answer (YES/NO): NO